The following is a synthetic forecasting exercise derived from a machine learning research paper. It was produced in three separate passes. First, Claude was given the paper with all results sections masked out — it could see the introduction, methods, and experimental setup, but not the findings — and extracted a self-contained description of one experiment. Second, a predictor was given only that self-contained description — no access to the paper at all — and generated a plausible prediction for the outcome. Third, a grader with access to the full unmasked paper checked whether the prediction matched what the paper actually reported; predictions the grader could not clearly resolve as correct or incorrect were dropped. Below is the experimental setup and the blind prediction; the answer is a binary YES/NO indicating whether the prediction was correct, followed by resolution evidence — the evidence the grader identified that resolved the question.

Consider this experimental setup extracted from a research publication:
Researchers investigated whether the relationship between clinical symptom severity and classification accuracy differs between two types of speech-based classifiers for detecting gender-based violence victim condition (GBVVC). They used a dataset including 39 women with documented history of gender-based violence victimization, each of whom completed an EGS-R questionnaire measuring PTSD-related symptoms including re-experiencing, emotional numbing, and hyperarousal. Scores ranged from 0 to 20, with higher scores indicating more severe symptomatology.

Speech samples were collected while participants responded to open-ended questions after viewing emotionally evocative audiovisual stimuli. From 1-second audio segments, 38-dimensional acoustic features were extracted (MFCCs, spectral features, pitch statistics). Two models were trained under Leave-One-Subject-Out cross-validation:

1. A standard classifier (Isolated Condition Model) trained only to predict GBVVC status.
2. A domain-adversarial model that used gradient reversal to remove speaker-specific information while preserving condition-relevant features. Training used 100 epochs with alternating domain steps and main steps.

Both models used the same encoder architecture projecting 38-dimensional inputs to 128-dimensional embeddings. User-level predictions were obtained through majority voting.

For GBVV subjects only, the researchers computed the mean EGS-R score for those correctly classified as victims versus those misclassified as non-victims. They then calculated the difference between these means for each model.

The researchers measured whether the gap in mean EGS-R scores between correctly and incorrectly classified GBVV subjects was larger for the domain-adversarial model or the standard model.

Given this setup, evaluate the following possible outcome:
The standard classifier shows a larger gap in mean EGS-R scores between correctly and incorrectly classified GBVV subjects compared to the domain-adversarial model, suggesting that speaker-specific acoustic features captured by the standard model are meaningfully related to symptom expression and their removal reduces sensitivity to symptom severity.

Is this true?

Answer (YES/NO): NO